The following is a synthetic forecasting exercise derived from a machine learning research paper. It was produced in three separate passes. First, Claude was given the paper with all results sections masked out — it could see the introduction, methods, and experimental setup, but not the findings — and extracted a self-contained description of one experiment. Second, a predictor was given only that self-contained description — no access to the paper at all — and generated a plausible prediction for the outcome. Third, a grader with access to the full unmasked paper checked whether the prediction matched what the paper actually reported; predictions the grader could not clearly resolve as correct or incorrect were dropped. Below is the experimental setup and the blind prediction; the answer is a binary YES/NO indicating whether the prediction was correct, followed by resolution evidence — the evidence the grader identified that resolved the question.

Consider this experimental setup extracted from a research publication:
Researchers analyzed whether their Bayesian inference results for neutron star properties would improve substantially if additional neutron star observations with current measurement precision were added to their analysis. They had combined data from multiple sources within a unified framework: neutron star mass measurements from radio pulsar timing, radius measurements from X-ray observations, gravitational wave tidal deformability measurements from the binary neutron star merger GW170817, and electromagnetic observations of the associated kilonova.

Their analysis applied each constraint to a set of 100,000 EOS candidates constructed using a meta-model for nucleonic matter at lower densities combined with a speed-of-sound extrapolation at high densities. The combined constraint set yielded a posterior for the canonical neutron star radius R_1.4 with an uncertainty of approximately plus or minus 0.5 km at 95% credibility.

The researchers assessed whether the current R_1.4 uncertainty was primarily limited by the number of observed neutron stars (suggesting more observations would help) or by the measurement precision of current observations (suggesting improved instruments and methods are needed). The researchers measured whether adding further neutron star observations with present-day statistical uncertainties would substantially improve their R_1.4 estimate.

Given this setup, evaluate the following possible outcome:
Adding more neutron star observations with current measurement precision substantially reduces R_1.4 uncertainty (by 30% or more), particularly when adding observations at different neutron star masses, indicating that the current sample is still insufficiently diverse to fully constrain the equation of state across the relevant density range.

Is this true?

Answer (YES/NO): NO